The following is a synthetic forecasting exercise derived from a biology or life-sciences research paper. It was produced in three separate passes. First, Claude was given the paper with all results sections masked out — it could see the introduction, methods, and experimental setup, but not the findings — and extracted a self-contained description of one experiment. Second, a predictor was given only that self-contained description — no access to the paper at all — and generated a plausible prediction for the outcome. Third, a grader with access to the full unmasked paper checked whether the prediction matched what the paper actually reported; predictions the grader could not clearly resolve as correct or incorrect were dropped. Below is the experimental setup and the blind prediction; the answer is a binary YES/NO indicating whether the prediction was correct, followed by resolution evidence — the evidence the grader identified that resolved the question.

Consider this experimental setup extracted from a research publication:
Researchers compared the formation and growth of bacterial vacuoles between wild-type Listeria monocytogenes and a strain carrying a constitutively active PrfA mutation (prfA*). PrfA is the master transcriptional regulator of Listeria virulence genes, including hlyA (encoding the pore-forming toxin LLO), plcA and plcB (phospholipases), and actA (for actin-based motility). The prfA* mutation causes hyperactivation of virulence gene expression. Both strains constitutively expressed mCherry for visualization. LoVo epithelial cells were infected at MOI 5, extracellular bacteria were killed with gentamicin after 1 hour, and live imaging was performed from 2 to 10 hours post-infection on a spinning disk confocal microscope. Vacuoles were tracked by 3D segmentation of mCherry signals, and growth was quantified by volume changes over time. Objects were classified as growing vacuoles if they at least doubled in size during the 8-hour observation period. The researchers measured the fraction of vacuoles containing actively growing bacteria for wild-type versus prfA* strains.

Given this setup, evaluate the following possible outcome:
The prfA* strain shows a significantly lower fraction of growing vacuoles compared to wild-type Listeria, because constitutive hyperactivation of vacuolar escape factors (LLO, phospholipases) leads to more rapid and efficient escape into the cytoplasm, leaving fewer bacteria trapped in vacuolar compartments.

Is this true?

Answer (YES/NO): YES